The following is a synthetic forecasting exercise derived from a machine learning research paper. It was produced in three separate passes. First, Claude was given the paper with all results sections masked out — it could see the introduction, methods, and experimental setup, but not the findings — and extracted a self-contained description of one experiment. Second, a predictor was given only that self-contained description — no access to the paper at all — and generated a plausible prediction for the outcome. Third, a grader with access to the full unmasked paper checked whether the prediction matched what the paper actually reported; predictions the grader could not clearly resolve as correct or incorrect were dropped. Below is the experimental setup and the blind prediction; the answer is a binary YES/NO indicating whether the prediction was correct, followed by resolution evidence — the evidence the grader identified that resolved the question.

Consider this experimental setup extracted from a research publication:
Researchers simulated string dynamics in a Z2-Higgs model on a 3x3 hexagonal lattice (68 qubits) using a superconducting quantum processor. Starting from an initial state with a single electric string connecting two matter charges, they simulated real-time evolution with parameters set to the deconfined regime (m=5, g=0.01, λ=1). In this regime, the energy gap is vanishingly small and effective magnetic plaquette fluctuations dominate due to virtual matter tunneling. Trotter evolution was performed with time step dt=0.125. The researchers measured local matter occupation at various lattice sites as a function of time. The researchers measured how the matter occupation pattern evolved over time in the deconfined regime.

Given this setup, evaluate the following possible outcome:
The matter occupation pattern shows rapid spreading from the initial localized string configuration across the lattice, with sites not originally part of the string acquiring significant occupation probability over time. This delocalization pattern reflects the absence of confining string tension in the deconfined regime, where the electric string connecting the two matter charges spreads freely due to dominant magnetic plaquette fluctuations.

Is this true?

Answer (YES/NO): YES